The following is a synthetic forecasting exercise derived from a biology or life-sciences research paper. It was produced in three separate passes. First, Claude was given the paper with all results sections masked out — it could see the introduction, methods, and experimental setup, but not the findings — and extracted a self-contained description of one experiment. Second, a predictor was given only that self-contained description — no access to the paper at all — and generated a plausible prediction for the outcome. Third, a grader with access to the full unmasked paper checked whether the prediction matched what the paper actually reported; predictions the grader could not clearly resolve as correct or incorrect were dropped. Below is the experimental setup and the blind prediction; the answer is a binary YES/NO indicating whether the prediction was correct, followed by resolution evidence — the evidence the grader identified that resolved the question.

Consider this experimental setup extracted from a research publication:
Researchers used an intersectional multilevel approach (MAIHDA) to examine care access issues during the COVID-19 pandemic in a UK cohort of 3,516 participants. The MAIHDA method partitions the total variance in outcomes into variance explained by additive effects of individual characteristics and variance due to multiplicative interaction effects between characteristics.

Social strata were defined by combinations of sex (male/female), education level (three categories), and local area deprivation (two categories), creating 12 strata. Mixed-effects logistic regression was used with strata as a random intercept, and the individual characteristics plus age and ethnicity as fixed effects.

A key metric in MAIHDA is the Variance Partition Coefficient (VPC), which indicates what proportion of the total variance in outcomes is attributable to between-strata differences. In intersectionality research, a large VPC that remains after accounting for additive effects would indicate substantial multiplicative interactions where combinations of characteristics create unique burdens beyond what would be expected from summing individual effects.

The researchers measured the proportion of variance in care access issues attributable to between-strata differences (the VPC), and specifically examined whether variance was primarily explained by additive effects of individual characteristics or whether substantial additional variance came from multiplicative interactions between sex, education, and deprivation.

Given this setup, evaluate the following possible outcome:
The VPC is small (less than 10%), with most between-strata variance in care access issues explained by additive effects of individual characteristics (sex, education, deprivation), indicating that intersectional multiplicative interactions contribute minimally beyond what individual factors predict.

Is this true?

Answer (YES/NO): YES